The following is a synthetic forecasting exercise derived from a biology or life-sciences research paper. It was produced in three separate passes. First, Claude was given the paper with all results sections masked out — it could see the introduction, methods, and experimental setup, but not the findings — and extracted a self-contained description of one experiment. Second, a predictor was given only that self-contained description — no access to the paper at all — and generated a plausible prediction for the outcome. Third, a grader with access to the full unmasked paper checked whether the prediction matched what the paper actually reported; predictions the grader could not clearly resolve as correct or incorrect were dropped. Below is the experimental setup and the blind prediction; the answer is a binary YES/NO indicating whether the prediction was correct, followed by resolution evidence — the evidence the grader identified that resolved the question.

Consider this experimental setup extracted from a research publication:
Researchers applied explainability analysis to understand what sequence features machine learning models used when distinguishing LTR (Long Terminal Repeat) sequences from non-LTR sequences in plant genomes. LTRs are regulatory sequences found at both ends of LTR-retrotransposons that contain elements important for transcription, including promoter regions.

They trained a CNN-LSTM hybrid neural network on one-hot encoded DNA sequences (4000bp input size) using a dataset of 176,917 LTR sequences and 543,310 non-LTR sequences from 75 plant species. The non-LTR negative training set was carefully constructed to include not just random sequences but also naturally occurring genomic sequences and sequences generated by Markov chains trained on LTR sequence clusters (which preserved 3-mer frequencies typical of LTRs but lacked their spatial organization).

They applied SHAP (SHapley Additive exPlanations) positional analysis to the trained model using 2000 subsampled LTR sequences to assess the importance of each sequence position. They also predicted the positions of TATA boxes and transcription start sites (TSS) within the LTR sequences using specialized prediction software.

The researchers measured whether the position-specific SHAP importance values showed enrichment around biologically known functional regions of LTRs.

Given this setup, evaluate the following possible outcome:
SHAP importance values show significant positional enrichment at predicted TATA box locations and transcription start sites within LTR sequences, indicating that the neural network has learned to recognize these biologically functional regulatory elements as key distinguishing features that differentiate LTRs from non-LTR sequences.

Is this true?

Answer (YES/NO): NO